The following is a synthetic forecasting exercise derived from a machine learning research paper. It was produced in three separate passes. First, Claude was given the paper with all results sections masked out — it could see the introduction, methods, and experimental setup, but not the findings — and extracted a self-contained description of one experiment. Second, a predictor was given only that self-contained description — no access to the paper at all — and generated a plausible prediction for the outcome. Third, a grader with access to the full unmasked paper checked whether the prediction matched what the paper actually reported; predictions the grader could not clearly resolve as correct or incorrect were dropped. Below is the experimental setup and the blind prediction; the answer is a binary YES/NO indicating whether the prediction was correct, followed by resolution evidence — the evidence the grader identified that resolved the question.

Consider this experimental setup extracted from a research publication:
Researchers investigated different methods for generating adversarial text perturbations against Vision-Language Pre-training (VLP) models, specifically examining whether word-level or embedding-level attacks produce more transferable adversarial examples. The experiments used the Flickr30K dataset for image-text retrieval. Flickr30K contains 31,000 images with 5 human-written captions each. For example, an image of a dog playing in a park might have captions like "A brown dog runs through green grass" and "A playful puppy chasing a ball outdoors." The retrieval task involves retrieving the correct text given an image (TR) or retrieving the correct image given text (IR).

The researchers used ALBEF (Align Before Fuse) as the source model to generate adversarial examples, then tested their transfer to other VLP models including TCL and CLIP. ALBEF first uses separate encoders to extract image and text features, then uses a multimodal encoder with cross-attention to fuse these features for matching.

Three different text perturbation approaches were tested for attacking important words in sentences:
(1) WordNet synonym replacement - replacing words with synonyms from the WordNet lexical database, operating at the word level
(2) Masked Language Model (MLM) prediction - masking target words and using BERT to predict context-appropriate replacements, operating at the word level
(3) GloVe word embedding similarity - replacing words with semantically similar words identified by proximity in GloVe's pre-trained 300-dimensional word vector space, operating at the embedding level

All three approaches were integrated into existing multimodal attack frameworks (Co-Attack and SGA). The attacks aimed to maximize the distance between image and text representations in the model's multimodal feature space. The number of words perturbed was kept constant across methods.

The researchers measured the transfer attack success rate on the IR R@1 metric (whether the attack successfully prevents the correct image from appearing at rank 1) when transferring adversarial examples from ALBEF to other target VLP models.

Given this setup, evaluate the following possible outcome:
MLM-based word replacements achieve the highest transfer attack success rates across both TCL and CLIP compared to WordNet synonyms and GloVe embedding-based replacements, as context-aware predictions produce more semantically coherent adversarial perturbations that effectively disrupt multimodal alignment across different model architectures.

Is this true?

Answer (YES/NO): NO